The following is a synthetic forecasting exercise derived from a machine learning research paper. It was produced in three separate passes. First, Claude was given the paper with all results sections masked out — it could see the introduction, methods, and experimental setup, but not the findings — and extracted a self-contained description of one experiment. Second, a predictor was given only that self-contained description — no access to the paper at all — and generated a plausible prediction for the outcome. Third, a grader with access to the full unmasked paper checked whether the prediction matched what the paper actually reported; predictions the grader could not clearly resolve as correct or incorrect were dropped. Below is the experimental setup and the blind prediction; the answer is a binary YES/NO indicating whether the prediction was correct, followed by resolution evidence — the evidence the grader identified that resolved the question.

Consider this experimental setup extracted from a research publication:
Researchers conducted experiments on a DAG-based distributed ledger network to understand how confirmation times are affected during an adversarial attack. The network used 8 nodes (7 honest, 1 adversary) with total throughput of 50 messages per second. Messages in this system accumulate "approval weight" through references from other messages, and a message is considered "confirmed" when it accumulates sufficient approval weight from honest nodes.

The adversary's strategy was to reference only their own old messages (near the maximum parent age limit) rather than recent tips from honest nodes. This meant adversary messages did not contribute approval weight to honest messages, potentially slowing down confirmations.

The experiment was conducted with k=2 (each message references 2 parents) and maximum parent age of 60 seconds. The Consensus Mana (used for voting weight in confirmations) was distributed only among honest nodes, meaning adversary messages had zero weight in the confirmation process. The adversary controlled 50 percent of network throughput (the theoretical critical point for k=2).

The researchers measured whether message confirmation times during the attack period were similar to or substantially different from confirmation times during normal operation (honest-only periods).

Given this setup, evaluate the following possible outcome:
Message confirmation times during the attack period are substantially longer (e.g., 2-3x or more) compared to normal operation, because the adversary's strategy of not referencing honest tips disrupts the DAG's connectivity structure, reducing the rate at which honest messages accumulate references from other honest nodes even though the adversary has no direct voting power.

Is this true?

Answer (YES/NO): YES